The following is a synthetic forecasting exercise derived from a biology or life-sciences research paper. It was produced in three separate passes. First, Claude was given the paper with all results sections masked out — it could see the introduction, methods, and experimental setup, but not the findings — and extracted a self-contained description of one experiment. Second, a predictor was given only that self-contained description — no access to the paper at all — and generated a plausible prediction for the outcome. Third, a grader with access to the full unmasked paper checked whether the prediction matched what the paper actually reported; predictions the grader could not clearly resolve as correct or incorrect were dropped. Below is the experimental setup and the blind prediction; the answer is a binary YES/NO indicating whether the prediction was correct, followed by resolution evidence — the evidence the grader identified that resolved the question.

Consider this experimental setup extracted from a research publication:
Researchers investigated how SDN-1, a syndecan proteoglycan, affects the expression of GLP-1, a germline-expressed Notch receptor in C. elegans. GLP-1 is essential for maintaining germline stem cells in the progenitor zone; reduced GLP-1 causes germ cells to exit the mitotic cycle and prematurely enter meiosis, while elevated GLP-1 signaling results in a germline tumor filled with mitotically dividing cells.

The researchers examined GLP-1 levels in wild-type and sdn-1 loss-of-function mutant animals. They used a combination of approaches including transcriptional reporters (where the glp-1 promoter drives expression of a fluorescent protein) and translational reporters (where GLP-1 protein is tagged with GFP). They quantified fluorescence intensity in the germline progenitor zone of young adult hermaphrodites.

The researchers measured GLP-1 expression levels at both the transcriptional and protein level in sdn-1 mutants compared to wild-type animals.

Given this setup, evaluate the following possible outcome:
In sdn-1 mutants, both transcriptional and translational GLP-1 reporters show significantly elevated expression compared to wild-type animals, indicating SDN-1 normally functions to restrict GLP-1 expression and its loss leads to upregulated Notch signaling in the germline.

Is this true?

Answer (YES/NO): NO